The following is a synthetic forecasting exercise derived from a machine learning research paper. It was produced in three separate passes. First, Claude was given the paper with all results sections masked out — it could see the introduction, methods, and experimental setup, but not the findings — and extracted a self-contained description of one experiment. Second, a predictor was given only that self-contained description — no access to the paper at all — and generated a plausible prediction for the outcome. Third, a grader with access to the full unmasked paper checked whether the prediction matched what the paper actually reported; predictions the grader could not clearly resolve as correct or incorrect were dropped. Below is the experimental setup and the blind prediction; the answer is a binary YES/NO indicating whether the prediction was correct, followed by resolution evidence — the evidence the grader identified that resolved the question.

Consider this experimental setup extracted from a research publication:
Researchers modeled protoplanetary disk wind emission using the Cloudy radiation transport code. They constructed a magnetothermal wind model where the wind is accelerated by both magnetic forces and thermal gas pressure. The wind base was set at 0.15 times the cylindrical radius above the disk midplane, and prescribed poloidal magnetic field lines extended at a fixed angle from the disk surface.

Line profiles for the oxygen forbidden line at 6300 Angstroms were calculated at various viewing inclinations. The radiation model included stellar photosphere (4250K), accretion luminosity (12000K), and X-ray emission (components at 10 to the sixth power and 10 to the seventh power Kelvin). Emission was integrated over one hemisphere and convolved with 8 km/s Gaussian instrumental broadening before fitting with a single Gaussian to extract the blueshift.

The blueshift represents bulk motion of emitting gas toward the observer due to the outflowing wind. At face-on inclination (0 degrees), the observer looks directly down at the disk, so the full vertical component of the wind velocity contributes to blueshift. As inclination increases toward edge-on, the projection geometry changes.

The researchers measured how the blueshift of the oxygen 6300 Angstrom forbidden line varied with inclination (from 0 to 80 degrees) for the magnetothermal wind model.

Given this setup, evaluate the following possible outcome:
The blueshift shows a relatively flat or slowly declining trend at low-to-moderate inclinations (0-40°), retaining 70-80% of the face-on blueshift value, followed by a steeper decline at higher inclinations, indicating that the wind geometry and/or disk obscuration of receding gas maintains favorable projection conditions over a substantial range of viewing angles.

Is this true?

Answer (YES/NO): NO